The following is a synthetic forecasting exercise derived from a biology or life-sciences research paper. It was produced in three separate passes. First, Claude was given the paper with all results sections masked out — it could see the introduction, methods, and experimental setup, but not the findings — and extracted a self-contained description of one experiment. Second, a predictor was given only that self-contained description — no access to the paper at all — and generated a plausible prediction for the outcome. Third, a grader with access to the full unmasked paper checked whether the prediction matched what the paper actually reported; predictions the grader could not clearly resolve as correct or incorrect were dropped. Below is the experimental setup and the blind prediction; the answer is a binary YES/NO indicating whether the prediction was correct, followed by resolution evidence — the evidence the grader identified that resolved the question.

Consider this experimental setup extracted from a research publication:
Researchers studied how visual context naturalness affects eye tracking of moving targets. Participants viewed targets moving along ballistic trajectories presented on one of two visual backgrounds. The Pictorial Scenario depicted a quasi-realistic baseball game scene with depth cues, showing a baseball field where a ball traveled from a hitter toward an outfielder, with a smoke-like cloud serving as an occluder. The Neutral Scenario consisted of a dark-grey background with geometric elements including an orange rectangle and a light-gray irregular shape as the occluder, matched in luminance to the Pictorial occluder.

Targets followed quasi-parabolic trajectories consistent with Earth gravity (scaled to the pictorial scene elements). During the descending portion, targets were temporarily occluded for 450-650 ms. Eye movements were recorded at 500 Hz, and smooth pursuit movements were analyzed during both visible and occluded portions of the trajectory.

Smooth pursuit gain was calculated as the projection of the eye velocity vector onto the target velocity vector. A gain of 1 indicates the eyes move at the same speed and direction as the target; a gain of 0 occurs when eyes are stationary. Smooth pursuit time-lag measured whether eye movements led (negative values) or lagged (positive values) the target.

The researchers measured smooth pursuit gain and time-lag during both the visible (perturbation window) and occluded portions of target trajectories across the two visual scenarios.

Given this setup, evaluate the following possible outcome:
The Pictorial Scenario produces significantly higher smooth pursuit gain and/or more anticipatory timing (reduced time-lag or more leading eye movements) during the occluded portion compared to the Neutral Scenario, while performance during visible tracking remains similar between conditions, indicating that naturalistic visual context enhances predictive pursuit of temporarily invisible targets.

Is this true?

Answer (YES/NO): NO